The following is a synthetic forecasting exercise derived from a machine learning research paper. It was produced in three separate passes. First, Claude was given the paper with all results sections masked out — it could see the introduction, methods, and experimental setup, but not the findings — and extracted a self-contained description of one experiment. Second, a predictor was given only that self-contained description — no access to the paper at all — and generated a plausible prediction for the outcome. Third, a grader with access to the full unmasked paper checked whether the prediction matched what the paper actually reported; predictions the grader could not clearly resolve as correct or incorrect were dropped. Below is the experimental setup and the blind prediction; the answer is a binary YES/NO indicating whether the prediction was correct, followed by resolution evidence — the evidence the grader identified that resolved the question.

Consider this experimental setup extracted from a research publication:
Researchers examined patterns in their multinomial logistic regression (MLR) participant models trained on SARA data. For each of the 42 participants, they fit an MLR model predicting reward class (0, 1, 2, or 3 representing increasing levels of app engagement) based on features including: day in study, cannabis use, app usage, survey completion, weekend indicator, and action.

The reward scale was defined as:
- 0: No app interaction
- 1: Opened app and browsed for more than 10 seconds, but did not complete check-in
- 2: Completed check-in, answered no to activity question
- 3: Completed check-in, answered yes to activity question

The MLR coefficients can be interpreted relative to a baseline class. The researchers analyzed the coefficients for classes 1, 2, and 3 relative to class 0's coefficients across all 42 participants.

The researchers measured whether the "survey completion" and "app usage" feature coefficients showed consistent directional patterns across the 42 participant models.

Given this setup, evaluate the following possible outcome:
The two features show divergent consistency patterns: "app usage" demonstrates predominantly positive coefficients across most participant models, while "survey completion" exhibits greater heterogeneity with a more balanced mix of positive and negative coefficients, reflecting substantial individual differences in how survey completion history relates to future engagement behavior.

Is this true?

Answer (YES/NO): NO